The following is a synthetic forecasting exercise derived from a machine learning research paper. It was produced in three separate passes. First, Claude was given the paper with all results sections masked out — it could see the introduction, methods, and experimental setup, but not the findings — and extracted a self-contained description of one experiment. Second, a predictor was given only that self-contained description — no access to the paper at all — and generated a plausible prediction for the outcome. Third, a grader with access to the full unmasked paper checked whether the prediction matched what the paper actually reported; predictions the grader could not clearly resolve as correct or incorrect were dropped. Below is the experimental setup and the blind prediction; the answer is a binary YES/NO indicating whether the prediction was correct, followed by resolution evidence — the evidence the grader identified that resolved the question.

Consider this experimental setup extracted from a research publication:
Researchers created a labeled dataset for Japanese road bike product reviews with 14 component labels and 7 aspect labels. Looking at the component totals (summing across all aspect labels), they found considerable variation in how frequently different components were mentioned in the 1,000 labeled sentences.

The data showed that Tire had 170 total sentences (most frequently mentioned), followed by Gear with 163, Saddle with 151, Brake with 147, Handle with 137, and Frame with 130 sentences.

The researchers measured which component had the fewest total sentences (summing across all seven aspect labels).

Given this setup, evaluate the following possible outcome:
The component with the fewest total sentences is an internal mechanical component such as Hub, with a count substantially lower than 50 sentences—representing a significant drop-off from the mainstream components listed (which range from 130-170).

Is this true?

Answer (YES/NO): NO